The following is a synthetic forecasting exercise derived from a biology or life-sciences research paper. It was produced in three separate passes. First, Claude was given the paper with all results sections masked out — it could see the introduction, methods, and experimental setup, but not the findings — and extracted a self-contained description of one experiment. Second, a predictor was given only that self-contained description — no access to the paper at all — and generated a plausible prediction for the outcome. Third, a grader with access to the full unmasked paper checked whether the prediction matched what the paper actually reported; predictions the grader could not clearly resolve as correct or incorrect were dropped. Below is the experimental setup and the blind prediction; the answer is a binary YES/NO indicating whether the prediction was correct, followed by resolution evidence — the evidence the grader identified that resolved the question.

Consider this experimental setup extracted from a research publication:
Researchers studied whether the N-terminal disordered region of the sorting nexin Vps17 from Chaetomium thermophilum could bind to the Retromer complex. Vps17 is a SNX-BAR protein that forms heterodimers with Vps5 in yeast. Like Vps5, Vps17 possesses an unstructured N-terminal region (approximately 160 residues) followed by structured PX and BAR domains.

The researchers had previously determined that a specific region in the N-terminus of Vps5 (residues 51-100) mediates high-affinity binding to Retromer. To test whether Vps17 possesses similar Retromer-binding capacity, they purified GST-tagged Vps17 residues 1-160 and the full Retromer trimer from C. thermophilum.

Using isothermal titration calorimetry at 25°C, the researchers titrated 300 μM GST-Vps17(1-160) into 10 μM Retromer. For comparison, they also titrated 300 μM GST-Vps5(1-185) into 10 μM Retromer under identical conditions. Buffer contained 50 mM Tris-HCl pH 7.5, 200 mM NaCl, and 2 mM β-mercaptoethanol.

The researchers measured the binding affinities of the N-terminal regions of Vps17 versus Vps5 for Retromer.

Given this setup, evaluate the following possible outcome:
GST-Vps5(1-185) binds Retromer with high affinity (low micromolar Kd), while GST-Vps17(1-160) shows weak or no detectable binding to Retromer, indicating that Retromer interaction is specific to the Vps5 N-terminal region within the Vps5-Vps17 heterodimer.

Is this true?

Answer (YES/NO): YES